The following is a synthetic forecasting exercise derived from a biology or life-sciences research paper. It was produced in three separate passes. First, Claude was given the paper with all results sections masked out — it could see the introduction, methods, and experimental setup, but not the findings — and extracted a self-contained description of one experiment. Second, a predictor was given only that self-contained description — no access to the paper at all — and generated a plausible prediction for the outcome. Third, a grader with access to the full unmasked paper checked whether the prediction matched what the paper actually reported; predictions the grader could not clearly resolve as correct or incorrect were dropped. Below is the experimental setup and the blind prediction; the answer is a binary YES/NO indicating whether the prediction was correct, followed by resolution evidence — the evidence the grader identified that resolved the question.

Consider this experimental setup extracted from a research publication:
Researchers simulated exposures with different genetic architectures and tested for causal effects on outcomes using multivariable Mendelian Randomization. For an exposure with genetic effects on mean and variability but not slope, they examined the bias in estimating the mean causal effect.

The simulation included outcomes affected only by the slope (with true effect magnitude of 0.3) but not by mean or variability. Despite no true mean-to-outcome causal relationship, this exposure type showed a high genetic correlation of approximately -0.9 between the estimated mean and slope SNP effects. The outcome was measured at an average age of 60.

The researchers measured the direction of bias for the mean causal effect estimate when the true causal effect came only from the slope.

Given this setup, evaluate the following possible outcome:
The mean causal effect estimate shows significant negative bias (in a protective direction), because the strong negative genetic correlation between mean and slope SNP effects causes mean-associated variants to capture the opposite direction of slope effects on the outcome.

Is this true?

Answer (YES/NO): YES